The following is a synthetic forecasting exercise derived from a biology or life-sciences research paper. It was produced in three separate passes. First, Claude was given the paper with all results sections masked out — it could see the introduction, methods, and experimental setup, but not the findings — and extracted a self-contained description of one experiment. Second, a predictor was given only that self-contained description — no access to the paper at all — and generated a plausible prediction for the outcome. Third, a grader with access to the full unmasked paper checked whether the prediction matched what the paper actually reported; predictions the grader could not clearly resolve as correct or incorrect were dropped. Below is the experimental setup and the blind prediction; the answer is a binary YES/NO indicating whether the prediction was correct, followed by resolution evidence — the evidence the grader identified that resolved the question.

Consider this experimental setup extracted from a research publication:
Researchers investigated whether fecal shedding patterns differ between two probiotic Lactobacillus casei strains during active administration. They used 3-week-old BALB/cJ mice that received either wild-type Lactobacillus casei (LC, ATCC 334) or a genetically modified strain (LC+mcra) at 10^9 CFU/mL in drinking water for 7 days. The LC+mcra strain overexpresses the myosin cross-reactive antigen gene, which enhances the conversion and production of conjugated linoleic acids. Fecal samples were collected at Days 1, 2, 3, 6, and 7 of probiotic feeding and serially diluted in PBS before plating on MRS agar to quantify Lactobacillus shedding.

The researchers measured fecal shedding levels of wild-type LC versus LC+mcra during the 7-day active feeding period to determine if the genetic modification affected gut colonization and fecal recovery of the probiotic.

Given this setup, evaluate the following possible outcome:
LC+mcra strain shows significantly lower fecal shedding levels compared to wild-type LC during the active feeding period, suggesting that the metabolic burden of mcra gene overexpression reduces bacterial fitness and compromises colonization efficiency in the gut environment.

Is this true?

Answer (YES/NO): NO